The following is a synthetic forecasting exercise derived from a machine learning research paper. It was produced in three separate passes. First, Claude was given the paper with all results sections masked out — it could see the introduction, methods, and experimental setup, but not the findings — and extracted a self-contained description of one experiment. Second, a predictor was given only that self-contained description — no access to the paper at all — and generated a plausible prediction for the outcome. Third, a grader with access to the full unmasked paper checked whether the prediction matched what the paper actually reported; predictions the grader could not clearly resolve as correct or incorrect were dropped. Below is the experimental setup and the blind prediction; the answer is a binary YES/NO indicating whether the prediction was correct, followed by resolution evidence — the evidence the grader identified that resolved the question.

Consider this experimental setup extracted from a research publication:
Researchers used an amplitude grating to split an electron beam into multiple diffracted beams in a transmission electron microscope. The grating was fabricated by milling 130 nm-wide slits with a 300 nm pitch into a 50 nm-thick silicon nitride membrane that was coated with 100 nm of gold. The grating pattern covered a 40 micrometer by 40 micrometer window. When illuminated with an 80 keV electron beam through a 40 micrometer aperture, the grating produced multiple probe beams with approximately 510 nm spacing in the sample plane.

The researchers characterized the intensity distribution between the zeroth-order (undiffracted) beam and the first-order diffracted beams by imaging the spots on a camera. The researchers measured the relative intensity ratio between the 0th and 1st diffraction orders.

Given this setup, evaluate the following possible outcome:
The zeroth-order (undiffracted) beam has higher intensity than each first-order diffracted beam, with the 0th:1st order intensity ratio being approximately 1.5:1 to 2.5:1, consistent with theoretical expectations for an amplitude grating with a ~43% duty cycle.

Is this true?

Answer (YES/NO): YES